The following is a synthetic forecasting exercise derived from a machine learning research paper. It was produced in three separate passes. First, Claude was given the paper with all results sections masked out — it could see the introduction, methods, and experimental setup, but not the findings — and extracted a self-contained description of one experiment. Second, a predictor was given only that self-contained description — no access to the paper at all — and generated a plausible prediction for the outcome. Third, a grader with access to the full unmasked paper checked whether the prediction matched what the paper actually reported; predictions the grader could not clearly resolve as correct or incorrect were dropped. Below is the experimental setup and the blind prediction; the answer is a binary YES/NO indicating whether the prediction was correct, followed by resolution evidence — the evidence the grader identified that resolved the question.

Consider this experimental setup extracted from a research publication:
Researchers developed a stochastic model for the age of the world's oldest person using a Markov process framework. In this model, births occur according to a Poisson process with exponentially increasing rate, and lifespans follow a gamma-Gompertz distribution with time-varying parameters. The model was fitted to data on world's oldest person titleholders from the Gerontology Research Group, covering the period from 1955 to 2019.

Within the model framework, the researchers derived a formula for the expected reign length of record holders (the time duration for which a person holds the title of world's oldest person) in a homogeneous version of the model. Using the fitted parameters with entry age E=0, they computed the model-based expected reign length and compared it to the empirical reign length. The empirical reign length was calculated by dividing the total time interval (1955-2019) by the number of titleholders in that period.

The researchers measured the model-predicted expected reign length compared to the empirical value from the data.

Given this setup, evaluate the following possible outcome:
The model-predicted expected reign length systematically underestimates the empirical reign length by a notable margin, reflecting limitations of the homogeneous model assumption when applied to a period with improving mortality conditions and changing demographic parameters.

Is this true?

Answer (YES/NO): NO